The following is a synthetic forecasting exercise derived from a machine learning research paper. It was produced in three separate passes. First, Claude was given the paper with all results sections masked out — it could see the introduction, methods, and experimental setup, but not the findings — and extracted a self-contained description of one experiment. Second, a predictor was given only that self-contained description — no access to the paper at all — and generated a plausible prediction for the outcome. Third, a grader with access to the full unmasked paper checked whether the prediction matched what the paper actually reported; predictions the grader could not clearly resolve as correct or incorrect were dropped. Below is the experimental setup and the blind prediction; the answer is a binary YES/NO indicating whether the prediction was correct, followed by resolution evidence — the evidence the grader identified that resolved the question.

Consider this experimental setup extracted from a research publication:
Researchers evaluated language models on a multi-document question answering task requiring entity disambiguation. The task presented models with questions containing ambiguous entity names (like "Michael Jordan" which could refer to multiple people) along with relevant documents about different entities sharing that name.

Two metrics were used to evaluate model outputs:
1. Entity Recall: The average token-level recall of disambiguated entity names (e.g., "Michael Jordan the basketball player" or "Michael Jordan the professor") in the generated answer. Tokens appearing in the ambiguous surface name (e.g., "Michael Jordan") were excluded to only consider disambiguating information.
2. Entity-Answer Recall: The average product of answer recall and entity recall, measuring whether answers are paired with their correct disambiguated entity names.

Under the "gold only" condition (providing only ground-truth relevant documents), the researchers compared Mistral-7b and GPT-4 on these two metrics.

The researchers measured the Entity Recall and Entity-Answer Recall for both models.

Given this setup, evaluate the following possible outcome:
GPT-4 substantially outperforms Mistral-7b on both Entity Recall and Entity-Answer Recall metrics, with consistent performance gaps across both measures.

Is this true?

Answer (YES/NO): NO